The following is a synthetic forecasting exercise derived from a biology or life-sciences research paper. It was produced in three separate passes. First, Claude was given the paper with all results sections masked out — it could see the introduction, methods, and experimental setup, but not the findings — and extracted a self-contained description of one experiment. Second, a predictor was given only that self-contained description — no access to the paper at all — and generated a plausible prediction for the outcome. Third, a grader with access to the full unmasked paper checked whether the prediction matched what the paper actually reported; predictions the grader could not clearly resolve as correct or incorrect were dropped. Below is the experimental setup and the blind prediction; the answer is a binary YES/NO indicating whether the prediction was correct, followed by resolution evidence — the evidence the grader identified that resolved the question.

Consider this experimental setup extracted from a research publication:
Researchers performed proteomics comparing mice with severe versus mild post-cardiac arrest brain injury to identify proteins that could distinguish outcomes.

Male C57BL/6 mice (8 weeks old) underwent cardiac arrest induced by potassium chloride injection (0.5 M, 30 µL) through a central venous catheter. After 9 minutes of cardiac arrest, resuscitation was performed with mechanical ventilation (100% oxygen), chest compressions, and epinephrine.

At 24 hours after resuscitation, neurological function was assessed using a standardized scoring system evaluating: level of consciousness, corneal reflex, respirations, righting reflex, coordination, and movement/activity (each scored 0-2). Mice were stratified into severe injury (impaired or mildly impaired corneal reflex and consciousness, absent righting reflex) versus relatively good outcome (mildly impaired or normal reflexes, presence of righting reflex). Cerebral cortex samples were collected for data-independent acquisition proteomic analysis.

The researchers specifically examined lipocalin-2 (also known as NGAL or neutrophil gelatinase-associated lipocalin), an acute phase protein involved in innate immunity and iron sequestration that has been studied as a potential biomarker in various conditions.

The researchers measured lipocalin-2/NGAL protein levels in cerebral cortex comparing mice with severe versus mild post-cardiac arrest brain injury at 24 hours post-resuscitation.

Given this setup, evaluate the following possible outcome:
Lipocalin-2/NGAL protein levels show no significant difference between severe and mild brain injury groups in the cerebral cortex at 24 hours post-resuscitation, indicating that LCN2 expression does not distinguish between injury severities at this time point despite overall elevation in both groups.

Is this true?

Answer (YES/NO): NO